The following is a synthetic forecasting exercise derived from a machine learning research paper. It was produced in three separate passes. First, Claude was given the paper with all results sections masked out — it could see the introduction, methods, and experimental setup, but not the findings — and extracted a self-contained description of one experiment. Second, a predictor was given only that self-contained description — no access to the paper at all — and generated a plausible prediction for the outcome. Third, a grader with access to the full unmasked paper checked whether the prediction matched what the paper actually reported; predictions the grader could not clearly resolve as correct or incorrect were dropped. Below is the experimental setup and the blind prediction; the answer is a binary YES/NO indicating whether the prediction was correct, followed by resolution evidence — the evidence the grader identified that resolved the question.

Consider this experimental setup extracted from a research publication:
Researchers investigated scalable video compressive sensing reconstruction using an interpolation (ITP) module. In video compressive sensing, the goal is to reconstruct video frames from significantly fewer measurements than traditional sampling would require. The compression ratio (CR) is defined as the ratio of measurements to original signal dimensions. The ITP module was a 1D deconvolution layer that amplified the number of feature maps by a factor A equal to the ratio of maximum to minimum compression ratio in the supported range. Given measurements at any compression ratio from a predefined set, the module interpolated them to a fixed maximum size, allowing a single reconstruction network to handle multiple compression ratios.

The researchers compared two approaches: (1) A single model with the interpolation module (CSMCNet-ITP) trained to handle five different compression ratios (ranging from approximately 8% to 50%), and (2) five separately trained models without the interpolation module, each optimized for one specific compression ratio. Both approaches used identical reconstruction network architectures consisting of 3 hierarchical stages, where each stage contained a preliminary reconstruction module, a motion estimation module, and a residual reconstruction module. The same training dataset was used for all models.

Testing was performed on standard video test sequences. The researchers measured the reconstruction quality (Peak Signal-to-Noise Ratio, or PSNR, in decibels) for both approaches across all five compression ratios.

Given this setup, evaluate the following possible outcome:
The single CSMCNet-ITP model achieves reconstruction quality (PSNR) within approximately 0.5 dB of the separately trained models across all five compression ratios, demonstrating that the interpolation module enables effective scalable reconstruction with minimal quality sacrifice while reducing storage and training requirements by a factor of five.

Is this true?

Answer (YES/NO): NO